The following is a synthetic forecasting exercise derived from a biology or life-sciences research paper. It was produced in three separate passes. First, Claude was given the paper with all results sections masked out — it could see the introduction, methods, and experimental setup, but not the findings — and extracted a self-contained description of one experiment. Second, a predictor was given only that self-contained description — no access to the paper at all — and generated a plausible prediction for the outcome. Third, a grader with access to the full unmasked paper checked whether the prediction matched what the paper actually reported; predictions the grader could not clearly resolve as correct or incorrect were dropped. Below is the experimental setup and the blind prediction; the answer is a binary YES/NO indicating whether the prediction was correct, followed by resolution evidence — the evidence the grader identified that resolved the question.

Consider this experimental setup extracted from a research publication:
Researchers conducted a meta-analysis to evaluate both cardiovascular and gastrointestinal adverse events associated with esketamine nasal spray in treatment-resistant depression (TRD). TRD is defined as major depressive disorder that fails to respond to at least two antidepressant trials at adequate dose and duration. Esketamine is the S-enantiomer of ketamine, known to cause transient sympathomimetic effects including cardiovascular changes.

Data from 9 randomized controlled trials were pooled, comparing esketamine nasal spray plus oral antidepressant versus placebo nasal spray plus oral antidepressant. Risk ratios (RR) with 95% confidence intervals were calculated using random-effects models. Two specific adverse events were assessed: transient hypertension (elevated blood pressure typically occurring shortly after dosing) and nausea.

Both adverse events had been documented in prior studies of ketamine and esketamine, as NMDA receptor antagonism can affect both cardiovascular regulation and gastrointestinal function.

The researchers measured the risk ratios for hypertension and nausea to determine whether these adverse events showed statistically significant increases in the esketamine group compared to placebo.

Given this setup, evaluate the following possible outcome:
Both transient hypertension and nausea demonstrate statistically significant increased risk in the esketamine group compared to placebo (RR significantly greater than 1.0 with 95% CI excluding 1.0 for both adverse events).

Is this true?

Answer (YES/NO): NO